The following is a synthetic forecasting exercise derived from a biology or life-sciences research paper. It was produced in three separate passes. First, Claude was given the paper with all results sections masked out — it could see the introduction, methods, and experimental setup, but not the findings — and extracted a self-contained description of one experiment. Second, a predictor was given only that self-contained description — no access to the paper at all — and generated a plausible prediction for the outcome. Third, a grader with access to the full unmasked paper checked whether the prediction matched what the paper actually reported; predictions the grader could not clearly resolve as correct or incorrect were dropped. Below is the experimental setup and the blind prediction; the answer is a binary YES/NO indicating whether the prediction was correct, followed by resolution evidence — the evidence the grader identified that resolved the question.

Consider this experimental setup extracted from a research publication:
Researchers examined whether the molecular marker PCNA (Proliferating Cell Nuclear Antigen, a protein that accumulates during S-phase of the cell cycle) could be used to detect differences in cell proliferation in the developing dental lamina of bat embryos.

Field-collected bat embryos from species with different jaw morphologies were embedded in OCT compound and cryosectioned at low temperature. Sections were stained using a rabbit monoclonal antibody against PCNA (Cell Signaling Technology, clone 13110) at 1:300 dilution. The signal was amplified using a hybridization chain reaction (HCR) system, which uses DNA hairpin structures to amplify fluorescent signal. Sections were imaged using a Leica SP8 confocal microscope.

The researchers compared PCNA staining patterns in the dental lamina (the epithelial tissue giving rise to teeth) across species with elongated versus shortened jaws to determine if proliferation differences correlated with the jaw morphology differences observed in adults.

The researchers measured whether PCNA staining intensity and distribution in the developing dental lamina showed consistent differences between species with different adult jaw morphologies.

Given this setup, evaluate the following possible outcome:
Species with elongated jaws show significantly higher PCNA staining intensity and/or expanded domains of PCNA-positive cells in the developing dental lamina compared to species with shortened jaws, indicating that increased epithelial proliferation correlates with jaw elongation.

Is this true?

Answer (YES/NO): NO